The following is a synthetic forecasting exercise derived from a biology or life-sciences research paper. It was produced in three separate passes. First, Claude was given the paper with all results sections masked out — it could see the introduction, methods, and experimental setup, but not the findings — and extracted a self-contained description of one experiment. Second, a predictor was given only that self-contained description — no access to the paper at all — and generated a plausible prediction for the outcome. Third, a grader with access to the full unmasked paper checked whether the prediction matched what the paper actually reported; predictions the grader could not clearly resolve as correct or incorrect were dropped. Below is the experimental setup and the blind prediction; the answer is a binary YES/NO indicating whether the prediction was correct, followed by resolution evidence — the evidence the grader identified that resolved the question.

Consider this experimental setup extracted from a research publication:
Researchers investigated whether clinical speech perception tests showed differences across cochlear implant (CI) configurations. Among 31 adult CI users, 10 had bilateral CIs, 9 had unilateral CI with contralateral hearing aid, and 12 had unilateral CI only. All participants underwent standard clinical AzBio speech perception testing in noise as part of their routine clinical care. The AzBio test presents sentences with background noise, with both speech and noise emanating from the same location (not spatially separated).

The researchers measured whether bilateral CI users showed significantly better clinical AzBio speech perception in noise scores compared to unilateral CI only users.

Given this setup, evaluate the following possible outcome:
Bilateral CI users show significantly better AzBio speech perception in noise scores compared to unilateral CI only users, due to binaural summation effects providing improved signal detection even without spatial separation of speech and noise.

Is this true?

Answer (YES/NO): NO